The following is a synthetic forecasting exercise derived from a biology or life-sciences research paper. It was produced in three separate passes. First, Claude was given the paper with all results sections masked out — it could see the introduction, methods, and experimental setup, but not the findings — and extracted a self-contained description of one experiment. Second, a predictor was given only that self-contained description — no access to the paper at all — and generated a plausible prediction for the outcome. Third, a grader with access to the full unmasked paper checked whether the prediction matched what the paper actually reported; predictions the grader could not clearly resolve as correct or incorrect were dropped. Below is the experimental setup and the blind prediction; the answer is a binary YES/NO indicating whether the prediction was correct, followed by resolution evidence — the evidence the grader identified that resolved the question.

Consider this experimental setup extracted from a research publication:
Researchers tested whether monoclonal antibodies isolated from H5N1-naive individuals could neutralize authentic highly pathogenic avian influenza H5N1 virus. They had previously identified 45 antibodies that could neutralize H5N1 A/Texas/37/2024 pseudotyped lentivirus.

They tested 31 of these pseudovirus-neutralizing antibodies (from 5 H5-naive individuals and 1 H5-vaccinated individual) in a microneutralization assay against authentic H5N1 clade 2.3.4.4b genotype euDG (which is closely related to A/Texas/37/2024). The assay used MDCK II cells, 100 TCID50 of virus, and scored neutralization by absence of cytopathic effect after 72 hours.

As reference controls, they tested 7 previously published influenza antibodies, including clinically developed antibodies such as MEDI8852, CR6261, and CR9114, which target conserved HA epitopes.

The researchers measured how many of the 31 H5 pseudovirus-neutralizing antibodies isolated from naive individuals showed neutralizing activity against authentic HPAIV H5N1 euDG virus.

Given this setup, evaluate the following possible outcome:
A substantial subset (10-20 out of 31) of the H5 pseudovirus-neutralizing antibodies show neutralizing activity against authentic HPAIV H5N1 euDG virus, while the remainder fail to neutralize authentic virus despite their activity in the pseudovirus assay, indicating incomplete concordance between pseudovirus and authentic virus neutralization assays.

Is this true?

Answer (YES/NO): NO